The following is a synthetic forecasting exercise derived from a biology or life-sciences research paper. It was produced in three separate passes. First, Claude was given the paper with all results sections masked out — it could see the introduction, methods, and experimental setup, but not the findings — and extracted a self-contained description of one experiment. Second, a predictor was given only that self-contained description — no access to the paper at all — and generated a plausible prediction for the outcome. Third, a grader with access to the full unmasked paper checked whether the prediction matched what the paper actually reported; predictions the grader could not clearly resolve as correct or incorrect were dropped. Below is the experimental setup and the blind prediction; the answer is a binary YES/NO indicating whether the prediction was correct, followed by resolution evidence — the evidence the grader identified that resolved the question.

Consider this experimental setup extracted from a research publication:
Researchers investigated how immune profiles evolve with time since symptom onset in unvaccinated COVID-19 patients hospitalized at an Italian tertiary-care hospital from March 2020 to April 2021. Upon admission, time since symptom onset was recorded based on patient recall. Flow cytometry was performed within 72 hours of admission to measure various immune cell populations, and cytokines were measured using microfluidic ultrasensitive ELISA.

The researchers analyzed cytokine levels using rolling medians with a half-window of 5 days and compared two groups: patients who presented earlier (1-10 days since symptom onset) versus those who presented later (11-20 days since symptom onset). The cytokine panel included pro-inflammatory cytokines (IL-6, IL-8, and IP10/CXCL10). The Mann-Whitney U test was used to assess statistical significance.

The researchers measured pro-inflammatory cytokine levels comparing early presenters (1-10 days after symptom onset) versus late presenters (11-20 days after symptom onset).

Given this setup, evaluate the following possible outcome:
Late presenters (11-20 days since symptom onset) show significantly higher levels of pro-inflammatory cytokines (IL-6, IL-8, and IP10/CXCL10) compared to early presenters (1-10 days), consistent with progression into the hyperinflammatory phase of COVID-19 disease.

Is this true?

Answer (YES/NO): NO